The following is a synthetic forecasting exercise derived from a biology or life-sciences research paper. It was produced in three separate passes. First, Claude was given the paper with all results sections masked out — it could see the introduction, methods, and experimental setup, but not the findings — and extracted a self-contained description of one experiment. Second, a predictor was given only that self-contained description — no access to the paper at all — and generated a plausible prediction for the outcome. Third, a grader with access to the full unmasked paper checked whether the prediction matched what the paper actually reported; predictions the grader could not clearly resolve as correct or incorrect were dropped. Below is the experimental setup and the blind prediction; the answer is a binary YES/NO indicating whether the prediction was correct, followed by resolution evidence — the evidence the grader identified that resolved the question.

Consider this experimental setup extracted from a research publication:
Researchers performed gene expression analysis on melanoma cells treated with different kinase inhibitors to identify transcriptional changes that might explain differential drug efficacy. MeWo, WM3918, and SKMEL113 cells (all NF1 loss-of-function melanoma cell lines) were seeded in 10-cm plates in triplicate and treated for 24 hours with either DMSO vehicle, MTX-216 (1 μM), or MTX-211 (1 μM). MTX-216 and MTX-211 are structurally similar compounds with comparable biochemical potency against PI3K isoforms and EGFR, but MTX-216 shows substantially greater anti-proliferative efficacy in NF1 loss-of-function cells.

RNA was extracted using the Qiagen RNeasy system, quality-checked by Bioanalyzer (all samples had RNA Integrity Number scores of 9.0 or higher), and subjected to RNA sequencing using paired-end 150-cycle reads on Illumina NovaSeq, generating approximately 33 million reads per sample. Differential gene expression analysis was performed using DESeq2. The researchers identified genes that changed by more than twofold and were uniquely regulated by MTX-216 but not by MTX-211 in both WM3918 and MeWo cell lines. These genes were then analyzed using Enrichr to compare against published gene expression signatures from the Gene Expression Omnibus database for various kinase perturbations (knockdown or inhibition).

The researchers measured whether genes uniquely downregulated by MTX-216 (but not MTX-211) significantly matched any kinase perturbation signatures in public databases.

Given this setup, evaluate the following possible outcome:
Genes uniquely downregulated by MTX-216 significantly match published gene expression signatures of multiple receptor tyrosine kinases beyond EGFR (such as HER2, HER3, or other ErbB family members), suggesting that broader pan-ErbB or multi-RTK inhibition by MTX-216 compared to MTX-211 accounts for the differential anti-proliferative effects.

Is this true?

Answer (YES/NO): NO